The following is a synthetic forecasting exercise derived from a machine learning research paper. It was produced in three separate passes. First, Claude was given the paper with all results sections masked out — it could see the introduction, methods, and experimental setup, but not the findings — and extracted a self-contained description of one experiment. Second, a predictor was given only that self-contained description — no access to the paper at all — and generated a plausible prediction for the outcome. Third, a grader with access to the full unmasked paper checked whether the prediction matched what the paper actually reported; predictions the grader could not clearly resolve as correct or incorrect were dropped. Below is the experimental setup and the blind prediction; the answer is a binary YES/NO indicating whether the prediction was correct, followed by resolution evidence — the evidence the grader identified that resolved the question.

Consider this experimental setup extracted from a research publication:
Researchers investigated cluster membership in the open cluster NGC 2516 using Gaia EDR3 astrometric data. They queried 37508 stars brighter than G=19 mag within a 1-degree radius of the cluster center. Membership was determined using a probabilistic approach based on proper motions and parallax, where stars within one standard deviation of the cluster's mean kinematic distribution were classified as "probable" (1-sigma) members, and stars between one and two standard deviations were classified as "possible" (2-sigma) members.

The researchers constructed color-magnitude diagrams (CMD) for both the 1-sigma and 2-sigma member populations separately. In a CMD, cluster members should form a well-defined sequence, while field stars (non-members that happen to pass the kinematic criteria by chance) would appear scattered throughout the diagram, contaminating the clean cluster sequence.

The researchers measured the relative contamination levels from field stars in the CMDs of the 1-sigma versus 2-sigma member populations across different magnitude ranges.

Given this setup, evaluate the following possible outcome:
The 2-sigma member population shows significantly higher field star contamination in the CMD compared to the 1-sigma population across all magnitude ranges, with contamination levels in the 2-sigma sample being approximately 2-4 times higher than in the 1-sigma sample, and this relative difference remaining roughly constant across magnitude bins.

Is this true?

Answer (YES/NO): NO